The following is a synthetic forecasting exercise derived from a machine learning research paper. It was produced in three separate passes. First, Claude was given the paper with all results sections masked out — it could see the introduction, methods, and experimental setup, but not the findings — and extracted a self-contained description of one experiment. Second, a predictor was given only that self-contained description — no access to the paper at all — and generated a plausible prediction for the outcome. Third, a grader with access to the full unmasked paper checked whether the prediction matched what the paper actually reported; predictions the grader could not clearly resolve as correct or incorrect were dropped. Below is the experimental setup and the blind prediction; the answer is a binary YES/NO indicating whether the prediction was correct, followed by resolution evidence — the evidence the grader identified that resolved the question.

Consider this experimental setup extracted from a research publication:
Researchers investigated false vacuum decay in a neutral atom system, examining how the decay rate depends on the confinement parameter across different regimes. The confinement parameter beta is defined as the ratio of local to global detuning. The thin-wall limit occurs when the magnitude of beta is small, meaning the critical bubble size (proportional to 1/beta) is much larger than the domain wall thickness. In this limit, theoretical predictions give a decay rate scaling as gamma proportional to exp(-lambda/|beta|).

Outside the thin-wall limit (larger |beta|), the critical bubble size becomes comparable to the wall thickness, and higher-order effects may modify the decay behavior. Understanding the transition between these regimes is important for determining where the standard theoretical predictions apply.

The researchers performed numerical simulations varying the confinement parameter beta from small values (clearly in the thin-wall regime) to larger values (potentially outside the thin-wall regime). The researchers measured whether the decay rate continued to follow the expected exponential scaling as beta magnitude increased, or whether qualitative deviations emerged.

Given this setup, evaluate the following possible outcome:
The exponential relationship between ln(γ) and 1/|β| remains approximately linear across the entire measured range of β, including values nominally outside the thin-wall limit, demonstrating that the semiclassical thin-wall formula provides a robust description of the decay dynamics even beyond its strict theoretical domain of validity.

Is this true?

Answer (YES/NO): NO